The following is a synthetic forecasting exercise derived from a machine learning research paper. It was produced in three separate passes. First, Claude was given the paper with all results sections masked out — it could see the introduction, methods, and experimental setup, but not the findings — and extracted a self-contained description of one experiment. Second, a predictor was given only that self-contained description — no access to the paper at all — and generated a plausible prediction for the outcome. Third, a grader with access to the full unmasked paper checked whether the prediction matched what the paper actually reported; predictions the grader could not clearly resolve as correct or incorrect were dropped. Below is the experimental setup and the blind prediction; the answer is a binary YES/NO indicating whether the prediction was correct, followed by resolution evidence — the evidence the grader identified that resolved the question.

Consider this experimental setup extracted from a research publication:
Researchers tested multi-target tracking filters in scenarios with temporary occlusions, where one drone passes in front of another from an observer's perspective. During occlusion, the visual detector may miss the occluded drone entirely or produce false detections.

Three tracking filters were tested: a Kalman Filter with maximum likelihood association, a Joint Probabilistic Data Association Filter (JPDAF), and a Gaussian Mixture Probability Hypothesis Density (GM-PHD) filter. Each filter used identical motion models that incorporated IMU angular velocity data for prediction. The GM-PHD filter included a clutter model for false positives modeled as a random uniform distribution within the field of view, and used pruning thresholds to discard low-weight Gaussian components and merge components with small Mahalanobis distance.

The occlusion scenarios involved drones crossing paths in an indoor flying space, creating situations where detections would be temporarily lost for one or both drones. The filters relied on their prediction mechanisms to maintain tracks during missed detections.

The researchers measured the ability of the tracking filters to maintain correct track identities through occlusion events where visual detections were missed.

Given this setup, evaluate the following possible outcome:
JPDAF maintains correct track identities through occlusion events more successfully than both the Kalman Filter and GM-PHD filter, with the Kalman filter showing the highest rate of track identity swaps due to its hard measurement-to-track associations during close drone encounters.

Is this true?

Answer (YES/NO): NO